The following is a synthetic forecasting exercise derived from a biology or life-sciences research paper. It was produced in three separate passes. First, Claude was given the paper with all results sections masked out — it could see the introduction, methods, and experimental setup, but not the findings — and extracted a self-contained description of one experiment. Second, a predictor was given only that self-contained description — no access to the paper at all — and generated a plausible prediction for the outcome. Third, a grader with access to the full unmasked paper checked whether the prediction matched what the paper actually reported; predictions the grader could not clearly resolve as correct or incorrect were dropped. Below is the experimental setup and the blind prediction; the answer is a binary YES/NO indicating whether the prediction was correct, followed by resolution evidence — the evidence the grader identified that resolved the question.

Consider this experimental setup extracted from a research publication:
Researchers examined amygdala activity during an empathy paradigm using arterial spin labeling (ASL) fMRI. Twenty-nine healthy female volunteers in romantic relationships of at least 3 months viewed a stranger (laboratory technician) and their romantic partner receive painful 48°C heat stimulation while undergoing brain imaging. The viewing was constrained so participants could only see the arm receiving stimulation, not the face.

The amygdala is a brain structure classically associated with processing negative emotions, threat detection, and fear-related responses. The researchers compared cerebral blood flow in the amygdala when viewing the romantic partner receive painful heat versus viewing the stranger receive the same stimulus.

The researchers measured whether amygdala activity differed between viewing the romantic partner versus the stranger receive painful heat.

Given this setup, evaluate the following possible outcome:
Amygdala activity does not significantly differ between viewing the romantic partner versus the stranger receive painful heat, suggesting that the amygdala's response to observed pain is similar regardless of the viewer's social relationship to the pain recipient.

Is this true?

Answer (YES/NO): NO